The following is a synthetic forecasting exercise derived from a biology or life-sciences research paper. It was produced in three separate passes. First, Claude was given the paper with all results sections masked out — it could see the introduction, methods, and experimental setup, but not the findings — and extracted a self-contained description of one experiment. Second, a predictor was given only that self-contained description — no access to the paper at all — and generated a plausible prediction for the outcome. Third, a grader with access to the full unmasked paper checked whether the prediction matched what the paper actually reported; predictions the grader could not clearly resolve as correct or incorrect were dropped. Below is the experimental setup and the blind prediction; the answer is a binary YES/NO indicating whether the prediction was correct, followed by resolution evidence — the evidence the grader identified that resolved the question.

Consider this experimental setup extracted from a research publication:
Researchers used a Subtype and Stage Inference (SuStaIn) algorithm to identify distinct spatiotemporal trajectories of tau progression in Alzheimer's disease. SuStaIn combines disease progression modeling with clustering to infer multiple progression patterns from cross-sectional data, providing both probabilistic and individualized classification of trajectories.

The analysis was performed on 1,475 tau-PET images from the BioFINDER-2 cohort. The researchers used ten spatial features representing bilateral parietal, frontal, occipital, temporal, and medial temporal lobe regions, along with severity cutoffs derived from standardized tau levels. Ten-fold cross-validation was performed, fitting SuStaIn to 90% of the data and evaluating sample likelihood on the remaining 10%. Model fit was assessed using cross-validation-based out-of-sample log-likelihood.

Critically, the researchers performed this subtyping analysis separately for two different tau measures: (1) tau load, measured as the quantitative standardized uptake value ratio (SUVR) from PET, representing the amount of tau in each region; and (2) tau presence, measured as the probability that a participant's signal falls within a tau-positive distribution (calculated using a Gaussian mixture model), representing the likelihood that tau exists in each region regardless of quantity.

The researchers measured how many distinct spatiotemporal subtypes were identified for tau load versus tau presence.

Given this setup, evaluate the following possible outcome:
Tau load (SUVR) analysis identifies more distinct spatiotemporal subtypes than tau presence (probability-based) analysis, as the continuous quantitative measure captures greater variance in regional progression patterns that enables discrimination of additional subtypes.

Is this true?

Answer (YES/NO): YES